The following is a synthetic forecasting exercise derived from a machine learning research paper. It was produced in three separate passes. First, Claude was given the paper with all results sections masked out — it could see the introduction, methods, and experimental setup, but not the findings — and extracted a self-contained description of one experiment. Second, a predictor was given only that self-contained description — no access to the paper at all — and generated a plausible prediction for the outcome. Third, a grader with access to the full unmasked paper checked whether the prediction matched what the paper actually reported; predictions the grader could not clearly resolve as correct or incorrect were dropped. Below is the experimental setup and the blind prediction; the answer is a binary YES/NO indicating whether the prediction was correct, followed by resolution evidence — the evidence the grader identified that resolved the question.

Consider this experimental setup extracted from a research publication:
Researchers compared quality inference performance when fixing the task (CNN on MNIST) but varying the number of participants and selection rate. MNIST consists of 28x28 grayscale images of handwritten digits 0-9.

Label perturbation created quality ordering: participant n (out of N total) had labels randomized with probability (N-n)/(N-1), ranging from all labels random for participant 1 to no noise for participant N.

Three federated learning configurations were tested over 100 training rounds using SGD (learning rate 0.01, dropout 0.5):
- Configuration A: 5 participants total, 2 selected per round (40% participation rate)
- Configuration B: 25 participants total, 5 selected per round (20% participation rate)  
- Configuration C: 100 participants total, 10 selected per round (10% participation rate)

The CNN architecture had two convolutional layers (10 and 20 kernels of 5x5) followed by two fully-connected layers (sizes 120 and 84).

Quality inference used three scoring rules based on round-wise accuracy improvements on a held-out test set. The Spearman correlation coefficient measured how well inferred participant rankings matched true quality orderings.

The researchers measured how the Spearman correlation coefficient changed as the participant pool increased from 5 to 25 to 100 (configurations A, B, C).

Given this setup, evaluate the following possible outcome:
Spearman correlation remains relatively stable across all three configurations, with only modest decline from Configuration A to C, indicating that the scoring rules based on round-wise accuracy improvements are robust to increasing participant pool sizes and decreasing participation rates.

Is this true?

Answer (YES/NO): NO